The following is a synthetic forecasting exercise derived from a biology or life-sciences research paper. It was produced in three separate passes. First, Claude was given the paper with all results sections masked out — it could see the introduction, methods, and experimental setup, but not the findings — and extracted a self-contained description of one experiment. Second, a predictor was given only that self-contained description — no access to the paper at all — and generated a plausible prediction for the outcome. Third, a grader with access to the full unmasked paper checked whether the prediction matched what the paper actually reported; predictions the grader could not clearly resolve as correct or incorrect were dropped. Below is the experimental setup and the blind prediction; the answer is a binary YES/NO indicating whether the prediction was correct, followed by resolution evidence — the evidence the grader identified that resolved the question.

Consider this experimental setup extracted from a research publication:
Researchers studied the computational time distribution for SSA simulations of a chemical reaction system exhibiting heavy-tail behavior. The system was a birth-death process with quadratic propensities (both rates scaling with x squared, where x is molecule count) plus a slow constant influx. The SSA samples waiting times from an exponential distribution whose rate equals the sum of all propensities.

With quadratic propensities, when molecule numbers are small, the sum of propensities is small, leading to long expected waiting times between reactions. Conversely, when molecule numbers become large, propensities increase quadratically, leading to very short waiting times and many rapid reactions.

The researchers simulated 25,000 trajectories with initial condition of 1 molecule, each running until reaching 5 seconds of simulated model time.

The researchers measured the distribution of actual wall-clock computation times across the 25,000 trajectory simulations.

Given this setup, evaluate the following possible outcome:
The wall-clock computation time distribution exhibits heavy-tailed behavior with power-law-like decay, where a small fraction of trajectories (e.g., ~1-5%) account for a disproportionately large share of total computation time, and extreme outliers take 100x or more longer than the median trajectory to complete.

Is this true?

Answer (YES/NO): YES